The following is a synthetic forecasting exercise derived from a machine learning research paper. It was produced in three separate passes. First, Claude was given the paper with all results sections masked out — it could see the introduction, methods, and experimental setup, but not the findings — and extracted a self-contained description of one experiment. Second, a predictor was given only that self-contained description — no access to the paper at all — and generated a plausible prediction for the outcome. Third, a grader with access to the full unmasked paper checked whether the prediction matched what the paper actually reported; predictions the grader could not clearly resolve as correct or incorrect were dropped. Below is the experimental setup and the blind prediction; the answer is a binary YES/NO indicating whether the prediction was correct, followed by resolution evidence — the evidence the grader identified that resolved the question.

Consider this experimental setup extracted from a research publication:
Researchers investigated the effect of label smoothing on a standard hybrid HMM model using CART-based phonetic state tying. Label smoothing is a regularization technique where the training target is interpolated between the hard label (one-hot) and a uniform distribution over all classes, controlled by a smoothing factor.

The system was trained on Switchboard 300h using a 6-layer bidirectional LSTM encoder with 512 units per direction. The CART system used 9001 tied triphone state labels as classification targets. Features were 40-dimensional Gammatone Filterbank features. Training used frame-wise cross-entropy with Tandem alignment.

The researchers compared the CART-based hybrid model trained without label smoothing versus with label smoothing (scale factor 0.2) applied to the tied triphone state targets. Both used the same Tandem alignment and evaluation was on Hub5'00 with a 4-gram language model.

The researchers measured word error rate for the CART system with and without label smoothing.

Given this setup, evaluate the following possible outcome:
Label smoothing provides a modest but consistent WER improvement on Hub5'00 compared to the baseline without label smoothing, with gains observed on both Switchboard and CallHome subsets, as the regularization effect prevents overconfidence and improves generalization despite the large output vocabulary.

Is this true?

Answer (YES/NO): NO